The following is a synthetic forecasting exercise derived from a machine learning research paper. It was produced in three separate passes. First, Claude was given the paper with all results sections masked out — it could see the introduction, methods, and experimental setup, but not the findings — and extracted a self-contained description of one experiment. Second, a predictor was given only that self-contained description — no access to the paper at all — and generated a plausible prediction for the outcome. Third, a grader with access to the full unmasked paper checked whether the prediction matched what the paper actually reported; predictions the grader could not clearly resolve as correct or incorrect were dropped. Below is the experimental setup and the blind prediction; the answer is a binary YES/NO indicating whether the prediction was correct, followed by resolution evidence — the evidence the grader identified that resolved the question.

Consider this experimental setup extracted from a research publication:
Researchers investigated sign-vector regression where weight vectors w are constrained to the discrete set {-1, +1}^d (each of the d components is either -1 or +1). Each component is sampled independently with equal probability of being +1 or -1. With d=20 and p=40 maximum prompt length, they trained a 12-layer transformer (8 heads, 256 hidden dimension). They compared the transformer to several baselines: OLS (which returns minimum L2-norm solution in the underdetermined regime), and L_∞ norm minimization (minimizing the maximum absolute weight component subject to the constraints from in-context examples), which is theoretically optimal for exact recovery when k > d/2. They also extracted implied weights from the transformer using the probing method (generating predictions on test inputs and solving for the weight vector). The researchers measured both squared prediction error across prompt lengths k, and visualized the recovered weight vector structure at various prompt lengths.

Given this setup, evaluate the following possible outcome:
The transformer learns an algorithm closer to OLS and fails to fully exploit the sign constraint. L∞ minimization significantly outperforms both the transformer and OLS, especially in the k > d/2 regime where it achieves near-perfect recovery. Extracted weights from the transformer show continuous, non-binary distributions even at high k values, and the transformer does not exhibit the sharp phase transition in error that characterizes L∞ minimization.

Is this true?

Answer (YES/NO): NO